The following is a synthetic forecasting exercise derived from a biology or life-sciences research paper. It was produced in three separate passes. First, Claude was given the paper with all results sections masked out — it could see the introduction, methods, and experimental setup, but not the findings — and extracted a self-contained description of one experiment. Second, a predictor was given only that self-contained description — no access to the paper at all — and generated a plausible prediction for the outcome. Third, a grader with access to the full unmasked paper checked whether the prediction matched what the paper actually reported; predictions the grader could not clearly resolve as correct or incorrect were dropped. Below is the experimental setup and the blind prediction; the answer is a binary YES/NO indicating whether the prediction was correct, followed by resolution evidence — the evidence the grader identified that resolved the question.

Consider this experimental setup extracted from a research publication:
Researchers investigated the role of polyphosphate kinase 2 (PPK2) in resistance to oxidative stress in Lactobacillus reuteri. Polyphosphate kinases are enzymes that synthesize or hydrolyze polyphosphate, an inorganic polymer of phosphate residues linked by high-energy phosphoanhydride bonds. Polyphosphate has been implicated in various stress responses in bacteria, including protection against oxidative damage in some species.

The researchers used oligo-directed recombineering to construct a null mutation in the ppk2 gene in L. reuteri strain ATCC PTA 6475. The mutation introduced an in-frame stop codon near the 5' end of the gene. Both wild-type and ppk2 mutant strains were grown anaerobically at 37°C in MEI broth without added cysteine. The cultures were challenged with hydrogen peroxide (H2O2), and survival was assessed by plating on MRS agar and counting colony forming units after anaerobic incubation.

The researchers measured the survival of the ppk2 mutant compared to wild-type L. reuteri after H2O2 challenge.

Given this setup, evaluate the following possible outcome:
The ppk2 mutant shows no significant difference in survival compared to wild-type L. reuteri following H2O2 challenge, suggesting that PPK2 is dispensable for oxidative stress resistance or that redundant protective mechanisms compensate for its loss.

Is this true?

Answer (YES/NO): YES